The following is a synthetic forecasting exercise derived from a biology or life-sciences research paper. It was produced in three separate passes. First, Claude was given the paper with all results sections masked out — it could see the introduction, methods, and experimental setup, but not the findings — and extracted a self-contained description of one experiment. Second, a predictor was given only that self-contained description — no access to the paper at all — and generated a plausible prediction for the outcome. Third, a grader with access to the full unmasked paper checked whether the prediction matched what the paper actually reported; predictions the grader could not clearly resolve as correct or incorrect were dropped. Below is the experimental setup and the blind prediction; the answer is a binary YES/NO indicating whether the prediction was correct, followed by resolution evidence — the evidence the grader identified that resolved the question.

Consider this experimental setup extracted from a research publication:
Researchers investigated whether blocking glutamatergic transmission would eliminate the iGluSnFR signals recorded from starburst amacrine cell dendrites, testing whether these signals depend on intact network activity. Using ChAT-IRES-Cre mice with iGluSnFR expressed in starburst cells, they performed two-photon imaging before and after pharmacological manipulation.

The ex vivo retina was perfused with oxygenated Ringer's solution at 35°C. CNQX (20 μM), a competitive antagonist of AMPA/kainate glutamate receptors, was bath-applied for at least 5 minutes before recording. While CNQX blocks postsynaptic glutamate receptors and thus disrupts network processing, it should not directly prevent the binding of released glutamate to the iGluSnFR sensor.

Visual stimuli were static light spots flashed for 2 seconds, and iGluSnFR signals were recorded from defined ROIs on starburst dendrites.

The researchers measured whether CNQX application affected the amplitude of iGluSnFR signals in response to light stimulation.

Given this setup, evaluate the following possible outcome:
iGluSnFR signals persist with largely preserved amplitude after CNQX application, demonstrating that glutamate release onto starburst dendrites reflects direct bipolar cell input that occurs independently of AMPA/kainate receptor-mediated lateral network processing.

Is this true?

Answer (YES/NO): YES